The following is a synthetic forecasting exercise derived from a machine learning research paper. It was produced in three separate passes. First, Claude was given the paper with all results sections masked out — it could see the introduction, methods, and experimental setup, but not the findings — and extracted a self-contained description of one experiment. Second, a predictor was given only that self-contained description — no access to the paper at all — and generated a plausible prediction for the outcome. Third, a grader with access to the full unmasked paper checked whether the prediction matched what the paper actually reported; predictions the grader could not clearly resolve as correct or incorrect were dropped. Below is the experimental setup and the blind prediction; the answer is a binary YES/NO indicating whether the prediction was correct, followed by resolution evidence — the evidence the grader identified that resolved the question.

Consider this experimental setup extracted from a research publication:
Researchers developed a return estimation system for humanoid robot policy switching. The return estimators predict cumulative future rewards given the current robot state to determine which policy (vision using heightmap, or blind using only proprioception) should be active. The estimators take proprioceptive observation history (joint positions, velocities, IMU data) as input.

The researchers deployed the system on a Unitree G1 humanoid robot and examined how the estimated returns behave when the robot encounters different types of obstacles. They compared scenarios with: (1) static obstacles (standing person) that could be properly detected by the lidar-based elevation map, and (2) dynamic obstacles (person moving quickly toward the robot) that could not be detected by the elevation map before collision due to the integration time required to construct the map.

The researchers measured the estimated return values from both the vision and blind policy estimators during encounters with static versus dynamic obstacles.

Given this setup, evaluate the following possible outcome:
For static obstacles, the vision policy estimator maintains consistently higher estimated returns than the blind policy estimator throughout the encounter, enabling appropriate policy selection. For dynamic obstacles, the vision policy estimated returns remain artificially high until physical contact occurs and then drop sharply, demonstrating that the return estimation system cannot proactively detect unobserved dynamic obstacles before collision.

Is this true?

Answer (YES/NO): YES